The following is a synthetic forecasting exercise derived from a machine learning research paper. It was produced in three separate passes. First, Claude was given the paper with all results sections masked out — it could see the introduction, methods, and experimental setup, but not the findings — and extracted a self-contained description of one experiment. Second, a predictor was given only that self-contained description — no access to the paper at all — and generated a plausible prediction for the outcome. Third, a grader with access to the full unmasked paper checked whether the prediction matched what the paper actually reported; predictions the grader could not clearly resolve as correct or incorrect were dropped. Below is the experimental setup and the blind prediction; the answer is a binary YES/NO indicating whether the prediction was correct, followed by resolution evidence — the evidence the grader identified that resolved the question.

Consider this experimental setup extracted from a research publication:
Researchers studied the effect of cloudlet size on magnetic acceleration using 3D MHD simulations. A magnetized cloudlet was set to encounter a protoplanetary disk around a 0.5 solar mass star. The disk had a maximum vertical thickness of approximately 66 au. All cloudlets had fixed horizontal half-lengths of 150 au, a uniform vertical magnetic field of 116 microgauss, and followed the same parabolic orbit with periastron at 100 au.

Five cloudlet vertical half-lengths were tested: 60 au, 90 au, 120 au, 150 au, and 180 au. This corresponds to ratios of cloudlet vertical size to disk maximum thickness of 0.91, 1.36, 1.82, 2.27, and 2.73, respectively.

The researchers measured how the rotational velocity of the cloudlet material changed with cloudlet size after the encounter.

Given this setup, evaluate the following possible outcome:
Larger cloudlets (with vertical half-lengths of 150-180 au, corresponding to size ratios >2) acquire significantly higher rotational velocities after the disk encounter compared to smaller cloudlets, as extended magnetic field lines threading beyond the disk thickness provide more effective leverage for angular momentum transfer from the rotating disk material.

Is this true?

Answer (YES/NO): NO